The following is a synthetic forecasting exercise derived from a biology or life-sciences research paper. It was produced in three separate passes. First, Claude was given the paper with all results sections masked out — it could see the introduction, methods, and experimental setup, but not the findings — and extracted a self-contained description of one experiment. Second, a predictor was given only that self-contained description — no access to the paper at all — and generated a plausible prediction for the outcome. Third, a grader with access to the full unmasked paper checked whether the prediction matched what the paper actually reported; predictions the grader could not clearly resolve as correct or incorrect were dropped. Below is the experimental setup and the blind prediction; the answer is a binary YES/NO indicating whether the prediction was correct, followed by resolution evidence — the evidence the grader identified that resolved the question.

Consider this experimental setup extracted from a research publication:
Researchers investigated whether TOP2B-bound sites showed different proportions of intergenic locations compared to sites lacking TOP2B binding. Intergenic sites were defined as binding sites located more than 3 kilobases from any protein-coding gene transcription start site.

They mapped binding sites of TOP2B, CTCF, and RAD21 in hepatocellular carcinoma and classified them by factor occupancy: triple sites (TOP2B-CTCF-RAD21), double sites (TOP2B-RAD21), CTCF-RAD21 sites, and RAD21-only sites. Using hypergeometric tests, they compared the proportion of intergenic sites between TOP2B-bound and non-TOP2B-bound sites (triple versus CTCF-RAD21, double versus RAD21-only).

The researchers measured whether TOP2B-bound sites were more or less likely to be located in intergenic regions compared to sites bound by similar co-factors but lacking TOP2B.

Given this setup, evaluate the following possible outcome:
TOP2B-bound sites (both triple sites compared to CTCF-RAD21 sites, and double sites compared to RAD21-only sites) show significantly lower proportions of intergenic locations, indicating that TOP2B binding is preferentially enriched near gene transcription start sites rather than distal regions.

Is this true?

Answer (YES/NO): YES